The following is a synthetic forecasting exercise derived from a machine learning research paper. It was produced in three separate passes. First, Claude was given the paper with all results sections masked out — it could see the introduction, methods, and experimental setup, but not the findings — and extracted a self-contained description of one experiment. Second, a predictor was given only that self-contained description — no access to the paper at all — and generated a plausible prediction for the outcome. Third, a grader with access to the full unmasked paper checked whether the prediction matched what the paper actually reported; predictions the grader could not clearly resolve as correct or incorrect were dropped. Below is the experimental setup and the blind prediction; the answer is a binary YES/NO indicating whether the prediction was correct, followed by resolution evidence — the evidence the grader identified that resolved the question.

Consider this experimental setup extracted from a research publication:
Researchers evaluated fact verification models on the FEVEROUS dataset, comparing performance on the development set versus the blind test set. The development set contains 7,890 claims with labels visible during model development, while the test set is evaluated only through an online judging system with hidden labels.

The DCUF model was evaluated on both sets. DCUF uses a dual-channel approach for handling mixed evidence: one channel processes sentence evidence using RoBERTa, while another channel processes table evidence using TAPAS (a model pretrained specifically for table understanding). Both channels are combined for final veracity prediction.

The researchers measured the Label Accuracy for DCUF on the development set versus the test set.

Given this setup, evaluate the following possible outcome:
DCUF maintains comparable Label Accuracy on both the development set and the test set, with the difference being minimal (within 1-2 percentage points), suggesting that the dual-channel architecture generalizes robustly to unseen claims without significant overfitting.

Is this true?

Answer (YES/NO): NO